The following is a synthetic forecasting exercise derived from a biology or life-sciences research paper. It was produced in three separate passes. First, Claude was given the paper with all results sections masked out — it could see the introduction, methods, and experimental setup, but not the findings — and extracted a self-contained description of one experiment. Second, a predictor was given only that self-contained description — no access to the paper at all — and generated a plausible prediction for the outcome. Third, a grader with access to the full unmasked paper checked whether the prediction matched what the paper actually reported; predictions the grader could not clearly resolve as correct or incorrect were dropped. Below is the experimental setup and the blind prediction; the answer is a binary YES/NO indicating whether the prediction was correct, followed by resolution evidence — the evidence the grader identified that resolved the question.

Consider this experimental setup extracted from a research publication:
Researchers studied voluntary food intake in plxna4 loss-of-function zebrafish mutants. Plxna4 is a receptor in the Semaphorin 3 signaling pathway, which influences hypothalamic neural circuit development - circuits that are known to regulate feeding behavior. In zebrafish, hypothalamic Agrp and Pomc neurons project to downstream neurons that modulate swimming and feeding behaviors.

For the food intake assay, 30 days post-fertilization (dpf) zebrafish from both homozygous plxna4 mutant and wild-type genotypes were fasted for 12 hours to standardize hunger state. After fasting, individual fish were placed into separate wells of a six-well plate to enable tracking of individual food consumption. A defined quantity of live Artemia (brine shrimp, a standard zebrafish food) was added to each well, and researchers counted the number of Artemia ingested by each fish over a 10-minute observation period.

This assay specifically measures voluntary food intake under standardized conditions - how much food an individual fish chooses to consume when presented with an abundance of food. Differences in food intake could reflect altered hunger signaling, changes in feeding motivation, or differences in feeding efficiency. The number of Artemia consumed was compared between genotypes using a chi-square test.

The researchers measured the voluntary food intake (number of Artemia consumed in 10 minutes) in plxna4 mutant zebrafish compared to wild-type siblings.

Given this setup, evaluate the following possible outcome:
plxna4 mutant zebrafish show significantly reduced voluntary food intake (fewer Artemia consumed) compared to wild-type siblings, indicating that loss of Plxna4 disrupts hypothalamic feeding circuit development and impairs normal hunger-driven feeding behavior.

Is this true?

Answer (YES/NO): NO